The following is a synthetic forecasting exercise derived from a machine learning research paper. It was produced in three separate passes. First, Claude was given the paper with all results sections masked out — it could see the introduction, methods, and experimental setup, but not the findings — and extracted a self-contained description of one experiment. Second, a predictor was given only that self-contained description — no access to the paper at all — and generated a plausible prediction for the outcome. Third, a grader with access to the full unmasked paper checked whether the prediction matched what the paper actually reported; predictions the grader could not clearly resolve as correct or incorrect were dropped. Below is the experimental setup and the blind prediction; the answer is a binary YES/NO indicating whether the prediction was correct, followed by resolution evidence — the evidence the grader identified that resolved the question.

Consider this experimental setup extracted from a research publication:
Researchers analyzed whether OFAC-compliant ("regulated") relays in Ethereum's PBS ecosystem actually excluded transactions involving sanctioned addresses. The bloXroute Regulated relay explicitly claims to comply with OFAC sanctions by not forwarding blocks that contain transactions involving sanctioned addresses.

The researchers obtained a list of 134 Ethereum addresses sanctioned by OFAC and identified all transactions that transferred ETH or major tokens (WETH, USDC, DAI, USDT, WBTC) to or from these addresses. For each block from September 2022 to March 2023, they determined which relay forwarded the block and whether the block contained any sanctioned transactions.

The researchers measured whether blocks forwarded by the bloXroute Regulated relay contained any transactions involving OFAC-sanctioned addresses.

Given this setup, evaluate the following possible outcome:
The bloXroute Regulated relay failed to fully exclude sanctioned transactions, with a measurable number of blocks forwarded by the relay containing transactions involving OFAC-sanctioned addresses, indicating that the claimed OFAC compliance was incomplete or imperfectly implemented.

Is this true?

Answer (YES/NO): YES